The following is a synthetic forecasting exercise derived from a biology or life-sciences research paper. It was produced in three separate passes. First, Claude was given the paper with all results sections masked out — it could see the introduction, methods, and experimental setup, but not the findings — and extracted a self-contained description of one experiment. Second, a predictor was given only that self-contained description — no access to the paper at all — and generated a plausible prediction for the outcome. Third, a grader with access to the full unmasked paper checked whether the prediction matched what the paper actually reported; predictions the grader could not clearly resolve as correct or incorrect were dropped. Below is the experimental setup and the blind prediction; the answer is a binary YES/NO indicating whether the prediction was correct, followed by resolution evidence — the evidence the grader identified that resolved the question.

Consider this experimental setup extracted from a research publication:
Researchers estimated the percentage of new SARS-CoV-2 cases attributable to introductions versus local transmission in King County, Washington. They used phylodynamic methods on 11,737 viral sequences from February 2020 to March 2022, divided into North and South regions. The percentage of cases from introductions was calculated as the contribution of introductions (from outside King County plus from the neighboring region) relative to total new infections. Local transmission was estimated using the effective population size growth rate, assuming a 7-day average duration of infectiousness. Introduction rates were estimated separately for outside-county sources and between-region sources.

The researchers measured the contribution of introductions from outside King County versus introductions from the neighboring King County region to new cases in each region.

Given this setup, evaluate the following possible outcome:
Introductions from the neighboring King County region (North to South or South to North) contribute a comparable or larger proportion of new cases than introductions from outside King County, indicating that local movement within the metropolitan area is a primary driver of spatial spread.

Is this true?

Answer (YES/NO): NO